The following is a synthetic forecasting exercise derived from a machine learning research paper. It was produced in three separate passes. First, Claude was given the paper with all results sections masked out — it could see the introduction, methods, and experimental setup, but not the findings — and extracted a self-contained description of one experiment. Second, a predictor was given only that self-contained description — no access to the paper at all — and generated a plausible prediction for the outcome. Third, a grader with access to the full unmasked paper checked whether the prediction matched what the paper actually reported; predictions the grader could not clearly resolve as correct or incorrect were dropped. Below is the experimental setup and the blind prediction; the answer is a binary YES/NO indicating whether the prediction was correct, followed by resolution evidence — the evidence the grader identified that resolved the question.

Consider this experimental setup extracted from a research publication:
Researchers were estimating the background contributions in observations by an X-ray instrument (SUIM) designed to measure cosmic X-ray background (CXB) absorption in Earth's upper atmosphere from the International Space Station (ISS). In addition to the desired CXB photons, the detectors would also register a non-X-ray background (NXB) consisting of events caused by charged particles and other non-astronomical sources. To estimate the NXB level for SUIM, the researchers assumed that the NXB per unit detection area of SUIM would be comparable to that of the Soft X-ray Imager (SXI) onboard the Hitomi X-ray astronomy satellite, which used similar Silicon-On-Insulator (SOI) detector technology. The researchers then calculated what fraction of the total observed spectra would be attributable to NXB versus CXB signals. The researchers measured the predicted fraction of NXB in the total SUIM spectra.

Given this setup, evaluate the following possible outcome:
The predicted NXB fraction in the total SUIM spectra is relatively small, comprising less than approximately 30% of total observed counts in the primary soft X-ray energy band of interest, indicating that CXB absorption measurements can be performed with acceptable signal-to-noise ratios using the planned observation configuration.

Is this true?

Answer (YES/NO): NO